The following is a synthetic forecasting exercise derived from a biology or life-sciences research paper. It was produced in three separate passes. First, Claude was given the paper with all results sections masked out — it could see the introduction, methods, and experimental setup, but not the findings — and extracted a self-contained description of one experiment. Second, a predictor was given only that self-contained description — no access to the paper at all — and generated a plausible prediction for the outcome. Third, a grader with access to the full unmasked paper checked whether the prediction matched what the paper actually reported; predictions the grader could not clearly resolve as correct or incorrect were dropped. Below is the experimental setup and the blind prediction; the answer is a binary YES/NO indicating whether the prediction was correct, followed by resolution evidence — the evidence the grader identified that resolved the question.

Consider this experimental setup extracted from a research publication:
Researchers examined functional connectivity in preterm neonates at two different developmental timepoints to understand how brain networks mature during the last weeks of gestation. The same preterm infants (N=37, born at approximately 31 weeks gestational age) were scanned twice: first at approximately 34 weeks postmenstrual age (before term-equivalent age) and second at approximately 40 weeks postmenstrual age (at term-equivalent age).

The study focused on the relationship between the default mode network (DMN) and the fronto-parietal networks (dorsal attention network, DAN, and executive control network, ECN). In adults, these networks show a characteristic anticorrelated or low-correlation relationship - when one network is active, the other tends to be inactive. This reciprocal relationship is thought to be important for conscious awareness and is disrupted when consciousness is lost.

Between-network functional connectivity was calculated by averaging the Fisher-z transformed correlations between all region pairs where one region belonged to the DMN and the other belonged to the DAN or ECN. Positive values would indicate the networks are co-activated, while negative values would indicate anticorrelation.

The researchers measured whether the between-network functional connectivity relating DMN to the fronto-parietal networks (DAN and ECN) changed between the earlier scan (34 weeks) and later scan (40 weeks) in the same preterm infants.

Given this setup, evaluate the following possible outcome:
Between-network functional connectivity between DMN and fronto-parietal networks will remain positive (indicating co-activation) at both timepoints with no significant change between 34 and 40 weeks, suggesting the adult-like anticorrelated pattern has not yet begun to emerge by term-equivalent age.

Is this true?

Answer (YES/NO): NO